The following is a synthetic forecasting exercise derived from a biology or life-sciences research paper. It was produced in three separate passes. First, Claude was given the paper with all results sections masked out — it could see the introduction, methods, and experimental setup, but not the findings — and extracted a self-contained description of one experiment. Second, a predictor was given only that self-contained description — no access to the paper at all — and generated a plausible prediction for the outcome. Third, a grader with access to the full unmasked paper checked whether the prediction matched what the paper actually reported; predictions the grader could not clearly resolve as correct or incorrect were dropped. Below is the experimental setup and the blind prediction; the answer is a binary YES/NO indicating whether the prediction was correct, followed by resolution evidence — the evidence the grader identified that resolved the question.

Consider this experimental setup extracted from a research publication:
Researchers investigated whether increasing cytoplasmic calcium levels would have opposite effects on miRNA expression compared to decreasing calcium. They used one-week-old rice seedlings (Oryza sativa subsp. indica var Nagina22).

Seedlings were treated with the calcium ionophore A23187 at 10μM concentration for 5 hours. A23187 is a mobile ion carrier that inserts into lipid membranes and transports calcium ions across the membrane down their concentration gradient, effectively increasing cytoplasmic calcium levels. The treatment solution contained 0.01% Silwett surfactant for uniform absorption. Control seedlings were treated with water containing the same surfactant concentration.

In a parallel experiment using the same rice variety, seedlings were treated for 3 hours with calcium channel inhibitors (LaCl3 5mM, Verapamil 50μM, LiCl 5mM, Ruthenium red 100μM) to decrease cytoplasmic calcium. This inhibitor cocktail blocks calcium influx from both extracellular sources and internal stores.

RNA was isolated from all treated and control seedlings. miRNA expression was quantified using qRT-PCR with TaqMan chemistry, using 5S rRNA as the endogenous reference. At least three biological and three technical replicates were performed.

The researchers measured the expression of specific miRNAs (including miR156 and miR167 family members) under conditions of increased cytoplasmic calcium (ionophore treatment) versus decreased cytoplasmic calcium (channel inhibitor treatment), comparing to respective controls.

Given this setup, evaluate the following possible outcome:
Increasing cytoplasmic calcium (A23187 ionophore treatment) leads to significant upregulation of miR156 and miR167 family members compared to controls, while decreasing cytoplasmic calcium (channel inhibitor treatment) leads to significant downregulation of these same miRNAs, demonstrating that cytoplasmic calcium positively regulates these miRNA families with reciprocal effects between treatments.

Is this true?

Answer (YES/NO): YES